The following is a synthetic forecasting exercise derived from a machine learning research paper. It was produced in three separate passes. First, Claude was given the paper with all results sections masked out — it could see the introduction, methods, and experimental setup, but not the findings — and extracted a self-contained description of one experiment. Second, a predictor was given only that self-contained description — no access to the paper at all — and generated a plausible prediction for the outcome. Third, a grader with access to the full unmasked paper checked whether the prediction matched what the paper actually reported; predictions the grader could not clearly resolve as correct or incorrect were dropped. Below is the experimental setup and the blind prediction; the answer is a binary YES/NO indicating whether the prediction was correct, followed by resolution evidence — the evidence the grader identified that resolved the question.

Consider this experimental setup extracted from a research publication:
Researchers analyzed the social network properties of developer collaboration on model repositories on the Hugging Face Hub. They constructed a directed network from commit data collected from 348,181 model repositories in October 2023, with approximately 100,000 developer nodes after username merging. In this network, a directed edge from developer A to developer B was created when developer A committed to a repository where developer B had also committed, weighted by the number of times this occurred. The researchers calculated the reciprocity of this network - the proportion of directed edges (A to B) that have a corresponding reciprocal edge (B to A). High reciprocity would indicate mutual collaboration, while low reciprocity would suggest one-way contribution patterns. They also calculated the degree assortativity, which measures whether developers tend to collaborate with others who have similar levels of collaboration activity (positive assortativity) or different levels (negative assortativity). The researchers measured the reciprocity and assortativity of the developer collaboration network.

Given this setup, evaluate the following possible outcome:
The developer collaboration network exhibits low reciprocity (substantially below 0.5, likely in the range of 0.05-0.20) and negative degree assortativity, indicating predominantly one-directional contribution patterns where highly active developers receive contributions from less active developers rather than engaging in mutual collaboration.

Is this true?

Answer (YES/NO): NO